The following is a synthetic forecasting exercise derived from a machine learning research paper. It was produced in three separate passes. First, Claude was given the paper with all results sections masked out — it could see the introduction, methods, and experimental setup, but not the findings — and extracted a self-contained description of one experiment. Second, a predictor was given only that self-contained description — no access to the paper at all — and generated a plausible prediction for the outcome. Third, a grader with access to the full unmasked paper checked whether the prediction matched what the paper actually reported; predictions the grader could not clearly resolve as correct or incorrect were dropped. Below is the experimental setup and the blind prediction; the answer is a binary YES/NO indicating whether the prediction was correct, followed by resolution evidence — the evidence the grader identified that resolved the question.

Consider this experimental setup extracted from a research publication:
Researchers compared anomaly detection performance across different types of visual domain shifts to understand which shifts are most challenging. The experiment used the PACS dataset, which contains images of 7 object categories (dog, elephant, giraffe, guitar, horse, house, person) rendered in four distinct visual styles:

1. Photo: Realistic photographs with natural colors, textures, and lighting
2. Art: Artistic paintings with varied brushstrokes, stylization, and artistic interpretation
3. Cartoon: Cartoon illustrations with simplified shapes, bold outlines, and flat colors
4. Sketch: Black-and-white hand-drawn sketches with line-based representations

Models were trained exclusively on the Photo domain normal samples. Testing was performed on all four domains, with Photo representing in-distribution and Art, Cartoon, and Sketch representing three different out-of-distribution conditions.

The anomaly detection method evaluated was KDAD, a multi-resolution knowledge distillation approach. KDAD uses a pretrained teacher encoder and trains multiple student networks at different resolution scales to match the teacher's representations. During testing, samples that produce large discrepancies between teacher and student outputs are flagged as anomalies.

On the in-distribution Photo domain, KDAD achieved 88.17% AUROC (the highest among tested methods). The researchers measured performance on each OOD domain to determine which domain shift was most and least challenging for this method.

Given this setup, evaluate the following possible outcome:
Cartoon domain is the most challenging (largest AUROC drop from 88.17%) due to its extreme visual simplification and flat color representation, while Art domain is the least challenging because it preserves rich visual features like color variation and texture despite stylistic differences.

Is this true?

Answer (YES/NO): NO